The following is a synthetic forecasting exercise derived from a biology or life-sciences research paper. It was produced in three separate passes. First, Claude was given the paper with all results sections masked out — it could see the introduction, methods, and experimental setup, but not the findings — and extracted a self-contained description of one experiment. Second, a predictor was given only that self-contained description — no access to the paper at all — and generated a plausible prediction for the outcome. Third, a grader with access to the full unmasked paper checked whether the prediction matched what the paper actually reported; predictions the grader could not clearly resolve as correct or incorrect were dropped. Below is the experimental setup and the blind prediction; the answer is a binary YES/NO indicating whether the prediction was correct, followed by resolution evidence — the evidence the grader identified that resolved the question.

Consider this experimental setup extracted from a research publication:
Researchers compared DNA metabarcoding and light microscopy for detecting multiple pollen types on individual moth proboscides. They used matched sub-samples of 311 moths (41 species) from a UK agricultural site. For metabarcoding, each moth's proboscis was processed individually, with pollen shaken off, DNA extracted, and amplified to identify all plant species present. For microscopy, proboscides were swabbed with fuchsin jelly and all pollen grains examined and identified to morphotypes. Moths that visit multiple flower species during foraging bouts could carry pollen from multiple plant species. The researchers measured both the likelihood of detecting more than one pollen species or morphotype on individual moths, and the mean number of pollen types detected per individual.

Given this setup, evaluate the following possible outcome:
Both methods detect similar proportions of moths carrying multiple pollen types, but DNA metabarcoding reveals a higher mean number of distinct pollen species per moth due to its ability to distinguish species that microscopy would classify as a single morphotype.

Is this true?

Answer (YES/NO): NO